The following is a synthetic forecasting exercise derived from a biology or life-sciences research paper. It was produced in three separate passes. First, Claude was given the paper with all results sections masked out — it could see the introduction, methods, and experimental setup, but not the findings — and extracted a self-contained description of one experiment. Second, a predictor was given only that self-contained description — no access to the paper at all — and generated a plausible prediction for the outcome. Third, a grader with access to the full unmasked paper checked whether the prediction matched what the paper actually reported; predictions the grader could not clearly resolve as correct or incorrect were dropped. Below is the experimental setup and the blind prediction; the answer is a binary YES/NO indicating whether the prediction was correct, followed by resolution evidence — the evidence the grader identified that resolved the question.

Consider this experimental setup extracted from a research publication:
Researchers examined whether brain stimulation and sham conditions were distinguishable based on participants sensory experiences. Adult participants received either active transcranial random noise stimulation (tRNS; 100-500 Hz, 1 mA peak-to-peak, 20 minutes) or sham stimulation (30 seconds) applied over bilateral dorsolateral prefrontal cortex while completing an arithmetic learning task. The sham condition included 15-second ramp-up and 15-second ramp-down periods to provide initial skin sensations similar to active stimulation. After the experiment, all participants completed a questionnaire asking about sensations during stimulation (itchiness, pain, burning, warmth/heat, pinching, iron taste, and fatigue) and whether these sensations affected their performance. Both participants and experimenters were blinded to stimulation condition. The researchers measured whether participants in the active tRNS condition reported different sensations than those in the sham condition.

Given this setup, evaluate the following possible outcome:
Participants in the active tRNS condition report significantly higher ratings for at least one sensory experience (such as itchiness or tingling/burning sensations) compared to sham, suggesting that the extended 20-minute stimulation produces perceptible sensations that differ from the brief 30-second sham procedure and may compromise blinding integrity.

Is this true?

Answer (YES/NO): NO